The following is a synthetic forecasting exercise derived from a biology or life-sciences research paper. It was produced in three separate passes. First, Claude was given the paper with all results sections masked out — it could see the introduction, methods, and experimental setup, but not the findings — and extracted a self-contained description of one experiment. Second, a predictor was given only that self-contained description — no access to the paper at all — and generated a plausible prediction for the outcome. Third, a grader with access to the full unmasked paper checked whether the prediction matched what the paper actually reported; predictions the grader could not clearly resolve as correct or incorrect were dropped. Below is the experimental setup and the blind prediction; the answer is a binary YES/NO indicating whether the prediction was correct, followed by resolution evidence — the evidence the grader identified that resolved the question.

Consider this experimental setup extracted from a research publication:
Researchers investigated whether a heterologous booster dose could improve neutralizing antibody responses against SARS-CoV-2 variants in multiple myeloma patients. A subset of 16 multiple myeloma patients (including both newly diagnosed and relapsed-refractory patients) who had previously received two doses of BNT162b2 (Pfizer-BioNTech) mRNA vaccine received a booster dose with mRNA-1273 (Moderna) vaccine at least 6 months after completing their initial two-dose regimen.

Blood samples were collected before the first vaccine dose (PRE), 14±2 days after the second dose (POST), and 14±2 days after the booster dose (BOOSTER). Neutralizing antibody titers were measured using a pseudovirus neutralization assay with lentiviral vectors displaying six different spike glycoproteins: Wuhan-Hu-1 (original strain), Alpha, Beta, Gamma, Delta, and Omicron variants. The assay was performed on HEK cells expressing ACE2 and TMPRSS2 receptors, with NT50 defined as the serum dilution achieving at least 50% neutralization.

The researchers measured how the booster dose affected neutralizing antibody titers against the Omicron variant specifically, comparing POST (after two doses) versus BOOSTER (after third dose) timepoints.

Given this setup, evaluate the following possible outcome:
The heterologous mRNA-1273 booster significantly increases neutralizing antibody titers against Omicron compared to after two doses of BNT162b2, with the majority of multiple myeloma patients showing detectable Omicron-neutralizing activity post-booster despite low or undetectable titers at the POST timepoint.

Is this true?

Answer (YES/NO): NO